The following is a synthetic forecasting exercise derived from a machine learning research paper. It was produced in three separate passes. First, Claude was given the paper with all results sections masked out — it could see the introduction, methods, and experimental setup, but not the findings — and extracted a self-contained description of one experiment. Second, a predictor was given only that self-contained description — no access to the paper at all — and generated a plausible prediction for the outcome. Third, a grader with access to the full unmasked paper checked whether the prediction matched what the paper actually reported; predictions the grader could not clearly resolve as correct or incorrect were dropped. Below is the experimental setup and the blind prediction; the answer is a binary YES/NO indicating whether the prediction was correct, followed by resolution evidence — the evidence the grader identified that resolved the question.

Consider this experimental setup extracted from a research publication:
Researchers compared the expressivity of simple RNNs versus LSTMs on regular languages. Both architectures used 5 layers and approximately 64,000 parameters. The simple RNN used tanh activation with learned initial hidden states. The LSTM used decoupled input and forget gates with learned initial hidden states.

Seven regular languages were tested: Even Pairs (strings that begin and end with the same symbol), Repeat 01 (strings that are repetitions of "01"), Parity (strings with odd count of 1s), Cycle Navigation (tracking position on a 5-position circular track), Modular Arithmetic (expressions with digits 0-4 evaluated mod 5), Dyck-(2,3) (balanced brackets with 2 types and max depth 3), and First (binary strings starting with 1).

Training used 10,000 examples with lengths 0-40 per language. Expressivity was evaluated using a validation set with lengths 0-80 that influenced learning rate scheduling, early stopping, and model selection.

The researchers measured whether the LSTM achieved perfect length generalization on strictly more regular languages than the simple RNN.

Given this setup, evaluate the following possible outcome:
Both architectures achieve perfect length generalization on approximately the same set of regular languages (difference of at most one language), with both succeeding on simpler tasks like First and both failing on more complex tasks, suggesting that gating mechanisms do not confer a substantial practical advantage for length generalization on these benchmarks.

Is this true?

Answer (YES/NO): YES